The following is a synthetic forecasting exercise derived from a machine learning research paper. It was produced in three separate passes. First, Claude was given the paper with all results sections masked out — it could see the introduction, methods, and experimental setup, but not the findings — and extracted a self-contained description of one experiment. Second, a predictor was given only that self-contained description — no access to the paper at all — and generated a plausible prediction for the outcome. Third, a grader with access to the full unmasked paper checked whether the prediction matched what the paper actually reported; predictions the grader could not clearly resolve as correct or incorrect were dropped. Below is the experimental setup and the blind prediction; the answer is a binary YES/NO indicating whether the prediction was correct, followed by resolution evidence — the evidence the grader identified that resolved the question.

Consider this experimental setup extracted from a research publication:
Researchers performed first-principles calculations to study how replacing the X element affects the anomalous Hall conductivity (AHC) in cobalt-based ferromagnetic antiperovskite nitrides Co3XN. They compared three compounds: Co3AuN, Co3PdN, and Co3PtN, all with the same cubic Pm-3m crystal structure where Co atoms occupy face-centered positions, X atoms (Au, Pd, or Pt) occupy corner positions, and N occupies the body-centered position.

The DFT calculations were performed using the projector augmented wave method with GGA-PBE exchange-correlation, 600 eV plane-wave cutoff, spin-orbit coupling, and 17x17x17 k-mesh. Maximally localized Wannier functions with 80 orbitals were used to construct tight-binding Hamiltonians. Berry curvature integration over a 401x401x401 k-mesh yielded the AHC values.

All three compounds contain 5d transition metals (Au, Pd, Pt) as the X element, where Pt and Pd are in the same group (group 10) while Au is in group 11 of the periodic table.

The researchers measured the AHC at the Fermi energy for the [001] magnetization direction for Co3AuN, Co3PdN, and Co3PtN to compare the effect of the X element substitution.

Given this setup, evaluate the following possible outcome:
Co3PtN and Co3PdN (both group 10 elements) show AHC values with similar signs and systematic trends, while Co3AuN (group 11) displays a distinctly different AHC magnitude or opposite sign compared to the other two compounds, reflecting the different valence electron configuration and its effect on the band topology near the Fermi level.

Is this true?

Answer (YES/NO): NO